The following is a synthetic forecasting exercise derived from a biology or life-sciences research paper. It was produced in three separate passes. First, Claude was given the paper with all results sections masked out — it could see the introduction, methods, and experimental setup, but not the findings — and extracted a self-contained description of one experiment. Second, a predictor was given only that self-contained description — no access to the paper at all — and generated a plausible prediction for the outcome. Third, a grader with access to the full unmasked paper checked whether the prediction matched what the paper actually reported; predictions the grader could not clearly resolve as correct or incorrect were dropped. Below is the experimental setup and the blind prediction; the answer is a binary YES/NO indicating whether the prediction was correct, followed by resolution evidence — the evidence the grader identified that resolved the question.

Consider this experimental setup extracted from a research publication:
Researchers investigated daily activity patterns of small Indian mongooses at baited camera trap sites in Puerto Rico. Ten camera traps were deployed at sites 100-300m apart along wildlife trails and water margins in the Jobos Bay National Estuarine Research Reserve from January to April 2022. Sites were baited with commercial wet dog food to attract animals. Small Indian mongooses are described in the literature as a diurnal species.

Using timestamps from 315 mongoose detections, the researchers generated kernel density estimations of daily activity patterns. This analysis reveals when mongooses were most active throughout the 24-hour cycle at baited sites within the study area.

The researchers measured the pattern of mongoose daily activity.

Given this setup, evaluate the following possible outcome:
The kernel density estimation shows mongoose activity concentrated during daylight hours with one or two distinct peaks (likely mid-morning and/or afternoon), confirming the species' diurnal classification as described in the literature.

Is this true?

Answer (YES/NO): YES